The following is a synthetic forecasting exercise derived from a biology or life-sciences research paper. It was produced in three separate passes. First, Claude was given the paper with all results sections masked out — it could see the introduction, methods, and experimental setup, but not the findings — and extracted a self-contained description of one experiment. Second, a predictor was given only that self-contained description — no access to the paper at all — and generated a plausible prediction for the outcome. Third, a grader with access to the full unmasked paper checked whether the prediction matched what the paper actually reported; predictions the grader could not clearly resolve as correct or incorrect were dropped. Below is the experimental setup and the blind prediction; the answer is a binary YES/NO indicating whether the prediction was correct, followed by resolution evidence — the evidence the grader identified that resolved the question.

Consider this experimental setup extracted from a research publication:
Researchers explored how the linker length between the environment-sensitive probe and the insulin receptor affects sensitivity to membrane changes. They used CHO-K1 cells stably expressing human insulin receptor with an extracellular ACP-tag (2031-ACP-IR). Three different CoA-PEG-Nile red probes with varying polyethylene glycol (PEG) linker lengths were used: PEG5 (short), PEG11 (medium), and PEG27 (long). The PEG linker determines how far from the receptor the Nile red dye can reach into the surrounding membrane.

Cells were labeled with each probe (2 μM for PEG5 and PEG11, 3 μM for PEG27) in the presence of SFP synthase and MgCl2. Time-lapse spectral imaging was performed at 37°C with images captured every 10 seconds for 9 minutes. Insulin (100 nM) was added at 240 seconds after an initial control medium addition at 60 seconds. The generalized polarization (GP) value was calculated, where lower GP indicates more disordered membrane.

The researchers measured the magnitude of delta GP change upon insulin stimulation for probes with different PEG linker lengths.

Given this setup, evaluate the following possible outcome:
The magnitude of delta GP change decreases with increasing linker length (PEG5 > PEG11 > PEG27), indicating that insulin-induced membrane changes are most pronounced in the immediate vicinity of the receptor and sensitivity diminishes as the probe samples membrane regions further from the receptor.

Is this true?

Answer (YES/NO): YES